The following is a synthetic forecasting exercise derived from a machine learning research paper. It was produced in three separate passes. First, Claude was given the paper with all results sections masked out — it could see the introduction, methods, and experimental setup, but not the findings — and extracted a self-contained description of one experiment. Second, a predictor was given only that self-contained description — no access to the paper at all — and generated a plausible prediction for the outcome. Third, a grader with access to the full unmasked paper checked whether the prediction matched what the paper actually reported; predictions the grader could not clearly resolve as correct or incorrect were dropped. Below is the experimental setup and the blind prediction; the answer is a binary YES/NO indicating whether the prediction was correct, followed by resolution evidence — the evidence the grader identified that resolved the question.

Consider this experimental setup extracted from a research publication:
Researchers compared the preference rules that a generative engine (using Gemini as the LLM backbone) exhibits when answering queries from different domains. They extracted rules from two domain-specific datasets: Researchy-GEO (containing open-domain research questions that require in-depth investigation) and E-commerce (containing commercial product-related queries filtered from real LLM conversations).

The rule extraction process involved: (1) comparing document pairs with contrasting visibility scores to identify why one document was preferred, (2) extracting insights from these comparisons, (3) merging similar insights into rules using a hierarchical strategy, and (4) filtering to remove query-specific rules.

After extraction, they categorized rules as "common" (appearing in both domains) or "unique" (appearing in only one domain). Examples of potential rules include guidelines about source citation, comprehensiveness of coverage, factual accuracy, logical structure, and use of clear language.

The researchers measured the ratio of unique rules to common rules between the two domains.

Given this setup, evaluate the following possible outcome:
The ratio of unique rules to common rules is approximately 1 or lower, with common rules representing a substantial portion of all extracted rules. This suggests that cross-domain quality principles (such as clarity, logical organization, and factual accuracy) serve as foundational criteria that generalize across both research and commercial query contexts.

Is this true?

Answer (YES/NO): NO